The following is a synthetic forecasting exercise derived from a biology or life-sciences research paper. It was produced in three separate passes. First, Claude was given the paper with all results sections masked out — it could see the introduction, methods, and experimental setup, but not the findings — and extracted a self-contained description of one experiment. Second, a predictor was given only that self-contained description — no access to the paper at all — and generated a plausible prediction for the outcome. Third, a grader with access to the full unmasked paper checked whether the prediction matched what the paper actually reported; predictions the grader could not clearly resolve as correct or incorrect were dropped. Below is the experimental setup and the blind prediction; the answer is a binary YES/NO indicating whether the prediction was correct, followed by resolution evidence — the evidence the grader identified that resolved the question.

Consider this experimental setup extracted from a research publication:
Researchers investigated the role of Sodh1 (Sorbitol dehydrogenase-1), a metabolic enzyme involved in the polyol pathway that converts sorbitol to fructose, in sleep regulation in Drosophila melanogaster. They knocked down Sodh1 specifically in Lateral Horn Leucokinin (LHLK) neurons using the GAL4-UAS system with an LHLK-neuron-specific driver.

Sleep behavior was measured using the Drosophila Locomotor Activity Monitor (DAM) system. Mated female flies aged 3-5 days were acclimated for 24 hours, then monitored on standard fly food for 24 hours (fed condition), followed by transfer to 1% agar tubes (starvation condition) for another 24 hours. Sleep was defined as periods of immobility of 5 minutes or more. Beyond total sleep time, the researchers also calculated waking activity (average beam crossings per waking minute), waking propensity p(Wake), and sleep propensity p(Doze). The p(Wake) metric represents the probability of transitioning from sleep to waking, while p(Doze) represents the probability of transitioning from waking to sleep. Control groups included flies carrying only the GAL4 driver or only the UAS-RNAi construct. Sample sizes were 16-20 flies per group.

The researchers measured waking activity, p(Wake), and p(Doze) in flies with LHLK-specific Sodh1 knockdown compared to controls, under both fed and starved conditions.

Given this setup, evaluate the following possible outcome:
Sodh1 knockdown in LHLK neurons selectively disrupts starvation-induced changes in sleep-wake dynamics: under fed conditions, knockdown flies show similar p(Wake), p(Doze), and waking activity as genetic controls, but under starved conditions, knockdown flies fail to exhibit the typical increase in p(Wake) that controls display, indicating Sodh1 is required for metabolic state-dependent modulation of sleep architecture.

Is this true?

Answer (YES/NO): YES